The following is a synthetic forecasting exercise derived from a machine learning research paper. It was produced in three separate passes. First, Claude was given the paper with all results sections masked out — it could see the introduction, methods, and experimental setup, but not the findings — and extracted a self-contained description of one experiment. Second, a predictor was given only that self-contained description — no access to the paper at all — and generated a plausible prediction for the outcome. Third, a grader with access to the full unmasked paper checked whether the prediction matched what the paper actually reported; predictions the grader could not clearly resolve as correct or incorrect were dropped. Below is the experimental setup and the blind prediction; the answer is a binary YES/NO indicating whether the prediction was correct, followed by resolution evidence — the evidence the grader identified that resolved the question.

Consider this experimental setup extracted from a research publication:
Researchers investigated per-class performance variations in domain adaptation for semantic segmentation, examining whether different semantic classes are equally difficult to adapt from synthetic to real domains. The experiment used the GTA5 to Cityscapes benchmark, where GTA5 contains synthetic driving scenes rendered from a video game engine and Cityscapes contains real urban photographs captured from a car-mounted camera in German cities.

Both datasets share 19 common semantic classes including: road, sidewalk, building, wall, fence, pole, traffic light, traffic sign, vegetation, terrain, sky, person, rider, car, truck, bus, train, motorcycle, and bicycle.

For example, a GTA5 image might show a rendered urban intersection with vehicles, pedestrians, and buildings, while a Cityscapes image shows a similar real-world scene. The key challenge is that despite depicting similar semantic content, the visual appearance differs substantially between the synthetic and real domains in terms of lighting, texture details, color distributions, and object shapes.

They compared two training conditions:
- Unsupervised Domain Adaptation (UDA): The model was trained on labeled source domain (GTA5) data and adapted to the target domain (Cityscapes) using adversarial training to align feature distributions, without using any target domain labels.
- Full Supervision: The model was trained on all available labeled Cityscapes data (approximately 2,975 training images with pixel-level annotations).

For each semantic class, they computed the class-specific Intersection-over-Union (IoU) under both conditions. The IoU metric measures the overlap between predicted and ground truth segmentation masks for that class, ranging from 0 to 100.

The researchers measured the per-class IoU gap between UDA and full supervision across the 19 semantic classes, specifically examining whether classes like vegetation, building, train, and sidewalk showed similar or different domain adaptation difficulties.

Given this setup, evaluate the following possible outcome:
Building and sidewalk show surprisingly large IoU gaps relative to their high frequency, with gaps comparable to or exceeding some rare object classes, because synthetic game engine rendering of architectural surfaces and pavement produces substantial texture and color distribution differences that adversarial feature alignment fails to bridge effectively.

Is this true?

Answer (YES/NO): NO